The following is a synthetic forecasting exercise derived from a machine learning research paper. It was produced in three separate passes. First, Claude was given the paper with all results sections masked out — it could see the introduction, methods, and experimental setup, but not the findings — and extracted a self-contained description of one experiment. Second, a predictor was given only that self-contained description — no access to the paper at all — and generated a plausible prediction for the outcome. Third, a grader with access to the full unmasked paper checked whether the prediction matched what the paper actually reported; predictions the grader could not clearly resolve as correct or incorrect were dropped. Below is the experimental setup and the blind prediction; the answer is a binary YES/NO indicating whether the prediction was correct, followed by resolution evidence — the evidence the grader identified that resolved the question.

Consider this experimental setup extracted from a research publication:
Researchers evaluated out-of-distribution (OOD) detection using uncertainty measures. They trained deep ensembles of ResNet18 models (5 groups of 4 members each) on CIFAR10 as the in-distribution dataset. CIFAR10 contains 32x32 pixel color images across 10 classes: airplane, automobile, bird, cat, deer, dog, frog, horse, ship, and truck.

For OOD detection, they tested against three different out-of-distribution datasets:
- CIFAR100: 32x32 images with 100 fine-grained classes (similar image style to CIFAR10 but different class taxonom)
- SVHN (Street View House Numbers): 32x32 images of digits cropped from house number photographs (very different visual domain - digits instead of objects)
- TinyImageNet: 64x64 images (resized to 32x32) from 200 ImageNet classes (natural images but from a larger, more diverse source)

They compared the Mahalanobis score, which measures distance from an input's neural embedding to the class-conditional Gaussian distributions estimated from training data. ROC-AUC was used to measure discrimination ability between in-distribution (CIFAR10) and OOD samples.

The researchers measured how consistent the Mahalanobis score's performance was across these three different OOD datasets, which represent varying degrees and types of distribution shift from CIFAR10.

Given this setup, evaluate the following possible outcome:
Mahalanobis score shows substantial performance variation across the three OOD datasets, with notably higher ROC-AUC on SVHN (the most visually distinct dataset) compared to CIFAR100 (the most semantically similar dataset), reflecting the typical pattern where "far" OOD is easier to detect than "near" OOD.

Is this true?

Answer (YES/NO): NO